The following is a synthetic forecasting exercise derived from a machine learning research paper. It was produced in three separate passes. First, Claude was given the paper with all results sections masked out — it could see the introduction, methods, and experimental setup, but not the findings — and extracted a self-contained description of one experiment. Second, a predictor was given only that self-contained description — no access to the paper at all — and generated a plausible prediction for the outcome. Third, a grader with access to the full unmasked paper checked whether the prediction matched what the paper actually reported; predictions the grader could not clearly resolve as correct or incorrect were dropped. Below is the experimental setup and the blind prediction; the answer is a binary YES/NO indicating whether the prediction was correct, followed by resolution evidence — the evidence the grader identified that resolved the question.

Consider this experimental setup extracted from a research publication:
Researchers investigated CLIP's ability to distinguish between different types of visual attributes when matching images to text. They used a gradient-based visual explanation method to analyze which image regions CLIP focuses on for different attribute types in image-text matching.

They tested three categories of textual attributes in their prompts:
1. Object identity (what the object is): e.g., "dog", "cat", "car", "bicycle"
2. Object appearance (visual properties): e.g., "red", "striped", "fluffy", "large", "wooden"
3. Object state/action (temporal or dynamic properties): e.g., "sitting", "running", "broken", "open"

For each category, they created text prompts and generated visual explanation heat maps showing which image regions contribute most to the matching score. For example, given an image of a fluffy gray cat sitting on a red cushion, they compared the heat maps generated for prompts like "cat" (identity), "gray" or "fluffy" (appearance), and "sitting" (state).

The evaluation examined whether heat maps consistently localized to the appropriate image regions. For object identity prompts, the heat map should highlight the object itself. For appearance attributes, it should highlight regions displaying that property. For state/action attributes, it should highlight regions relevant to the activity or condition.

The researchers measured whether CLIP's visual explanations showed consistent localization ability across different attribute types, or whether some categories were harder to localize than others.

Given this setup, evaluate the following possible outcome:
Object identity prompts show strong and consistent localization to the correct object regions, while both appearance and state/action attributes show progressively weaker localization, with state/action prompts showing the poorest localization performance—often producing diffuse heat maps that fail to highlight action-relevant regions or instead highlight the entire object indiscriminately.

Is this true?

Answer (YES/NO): NO